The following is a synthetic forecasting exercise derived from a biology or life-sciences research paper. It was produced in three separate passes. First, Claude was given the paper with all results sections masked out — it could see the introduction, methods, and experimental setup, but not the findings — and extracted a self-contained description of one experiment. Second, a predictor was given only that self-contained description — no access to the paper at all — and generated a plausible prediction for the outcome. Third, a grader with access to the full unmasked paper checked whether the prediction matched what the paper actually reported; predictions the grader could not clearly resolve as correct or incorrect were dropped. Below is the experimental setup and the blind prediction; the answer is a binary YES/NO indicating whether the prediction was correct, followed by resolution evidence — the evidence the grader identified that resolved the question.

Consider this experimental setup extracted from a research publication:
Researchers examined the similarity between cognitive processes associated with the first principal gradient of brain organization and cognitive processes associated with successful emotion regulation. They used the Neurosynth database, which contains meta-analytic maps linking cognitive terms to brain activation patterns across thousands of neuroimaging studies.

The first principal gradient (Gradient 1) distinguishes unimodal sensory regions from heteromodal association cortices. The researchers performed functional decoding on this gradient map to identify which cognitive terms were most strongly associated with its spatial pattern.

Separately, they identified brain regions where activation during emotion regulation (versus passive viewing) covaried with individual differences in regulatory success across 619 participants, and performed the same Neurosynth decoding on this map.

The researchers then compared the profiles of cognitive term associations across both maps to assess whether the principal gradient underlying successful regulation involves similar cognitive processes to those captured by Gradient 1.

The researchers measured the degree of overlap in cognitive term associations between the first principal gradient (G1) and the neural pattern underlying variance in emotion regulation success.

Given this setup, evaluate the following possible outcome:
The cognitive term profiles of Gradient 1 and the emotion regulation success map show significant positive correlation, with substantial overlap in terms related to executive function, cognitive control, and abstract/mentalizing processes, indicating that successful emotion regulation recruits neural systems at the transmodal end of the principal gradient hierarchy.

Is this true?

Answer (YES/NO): NO